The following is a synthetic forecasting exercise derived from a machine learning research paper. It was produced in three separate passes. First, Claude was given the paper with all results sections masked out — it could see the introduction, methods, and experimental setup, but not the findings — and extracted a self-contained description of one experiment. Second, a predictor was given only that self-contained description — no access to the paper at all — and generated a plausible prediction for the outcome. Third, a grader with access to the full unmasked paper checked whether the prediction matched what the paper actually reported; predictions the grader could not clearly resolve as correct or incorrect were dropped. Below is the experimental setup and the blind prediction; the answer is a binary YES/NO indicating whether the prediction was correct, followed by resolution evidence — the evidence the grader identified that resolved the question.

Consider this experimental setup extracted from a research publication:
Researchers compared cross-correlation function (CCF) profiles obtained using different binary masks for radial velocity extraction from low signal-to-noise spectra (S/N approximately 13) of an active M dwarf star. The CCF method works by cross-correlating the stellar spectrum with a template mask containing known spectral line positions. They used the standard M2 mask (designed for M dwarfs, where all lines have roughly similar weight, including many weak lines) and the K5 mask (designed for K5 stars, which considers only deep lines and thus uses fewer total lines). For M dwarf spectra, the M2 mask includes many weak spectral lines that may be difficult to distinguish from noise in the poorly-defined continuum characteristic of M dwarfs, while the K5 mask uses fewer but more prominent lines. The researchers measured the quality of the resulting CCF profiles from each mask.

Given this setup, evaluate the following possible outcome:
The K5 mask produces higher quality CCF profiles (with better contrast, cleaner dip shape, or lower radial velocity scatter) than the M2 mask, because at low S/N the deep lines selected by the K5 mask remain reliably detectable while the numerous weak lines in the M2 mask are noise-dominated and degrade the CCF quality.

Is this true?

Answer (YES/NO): YES